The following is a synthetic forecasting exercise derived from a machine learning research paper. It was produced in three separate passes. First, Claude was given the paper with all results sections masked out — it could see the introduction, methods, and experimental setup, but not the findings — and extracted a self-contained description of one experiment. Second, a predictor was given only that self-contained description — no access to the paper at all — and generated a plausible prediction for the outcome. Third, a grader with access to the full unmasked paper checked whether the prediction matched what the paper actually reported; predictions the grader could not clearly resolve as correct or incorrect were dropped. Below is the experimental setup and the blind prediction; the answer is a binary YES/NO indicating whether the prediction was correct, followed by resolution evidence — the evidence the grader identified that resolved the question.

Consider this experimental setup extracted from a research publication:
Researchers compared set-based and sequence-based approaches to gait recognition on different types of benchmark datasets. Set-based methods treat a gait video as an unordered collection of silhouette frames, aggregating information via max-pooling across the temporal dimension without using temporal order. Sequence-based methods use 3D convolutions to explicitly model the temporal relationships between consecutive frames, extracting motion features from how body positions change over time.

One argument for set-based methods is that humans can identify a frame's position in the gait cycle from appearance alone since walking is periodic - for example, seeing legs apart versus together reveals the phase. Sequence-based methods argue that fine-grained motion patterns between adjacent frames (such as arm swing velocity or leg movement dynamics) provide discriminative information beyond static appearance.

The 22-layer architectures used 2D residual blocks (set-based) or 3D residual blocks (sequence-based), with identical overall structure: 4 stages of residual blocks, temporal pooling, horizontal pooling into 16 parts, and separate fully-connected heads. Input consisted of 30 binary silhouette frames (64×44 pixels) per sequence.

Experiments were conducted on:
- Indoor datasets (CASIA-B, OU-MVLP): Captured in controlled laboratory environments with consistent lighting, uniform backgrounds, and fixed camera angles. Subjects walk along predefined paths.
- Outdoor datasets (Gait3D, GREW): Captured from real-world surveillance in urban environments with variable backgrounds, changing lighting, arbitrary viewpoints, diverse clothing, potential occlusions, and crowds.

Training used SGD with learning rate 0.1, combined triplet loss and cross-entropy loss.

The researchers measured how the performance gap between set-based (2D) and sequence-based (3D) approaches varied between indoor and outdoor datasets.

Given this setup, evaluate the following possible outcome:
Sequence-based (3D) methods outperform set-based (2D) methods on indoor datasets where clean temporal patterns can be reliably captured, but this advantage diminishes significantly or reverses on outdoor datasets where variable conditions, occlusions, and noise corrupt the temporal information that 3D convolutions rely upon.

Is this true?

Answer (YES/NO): NO